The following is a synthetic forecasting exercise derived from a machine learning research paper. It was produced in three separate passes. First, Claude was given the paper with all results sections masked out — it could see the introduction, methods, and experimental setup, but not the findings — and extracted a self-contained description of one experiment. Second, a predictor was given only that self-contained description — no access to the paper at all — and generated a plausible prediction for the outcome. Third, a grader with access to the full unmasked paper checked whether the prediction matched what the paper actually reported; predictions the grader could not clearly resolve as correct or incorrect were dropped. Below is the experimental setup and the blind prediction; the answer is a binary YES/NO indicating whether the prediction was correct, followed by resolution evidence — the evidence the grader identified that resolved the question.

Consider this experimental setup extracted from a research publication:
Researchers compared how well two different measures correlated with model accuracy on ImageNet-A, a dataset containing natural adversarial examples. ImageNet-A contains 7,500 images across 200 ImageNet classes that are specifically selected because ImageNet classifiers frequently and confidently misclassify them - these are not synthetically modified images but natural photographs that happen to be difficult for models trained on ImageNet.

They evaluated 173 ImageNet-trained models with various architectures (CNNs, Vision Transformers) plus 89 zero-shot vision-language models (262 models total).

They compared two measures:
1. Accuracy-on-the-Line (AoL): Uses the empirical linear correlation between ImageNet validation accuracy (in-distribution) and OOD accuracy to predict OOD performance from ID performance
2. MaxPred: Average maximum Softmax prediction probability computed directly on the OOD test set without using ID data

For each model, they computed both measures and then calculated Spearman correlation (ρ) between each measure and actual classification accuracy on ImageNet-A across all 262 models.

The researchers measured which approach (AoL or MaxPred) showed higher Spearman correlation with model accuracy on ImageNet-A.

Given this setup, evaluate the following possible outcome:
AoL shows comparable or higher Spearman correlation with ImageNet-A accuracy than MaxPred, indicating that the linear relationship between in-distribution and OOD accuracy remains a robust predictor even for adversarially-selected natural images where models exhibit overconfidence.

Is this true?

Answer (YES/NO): NO